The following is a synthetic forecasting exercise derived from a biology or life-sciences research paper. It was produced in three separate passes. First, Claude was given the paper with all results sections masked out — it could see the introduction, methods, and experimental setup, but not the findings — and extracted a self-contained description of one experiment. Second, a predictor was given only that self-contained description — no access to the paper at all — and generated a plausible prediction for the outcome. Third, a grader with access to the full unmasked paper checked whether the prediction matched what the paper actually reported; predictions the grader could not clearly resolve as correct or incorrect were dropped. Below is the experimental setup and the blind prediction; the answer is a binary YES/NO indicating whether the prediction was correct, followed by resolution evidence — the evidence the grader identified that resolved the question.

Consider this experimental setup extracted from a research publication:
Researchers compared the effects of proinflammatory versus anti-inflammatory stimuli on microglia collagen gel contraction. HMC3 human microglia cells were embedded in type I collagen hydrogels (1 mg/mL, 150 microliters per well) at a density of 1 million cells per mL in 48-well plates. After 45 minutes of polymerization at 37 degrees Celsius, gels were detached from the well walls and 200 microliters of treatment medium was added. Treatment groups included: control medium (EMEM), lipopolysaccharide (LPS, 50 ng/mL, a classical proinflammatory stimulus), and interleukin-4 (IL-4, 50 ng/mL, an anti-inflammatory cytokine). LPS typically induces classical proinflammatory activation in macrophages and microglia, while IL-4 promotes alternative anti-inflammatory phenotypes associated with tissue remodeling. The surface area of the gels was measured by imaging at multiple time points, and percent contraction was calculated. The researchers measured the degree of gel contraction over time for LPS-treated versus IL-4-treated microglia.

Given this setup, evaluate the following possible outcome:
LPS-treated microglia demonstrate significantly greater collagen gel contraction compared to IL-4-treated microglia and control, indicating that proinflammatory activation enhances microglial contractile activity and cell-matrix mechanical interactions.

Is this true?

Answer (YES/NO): NO